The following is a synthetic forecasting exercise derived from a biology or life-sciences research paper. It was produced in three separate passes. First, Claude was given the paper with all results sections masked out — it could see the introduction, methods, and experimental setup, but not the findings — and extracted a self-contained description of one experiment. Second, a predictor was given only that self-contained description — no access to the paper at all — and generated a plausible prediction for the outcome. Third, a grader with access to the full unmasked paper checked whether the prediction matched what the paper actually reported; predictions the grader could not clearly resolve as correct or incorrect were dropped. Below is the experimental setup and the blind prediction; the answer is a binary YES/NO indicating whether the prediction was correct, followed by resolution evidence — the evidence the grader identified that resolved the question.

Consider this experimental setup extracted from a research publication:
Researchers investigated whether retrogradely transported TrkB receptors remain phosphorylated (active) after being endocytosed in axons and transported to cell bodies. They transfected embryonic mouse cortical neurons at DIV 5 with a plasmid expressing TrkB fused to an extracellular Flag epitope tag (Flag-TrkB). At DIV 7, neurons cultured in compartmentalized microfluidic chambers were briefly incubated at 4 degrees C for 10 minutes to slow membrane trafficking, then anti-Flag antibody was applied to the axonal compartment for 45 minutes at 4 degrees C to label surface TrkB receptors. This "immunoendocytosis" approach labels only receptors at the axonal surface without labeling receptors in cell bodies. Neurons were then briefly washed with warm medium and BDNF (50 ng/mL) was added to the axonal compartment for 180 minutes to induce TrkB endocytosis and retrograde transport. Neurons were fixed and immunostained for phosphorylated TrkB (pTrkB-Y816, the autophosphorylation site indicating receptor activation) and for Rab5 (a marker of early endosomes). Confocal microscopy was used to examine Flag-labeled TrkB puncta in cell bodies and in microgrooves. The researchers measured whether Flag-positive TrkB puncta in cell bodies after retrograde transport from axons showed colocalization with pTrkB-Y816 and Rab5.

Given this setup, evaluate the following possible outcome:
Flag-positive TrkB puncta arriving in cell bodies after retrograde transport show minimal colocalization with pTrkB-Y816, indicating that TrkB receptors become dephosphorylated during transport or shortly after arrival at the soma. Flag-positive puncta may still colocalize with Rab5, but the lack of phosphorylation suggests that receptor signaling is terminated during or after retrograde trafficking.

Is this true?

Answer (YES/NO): NO